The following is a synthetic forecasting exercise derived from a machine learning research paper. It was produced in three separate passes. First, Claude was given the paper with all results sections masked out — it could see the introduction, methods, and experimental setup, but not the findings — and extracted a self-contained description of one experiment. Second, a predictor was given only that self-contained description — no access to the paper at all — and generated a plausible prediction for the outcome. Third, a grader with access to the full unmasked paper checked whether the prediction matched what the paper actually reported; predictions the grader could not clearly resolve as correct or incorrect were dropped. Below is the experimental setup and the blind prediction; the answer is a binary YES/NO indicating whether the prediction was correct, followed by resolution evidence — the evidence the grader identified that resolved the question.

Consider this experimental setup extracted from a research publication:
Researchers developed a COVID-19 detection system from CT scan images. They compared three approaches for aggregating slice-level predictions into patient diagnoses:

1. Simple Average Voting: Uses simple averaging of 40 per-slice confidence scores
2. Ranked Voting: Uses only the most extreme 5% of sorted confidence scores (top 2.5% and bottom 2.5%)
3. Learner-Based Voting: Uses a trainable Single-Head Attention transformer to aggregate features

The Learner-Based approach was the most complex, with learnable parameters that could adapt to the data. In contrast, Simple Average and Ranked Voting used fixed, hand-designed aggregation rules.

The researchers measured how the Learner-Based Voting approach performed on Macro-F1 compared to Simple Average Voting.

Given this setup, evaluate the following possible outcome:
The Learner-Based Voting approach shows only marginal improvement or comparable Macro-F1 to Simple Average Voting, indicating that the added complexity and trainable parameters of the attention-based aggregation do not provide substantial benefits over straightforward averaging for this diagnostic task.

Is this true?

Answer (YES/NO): YES